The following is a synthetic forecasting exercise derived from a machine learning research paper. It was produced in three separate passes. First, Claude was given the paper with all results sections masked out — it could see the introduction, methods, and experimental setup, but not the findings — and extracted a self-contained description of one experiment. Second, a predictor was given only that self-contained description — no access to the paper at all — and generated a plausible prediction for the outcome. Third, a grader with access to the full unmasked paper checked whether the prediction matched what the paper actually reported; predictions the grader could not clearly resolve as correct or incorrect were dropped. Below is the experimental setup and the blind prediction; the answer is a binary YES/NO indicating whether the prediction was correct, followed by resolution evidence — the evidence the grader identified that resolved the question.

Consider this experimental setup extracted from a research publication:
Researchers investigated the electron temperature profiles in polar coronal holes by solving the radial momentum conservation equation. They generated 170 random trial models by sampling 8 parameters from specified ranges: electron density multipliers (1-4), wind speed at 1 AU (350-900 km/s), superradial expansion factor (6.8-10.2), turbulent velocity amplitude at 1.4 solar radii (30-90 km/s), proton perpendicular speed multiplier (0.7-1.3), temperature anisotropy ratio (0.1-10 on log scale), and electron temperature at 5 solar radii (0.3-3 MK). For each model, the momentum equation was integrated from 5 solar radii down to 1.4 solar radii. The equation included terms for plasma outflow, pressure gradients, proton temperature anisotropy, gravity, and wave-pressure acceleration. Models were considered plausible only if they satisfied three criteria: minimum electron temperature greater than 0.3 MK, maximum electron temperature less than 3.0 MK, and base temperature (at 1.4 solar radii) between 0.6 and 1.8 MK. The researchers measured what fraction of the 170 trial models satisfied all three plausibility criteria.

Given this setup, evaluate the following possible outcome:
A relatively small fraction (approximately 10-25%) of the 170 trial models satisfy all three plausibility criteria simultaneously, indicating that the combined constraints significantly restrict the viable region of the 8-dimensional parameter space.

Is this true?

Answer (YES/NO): NO